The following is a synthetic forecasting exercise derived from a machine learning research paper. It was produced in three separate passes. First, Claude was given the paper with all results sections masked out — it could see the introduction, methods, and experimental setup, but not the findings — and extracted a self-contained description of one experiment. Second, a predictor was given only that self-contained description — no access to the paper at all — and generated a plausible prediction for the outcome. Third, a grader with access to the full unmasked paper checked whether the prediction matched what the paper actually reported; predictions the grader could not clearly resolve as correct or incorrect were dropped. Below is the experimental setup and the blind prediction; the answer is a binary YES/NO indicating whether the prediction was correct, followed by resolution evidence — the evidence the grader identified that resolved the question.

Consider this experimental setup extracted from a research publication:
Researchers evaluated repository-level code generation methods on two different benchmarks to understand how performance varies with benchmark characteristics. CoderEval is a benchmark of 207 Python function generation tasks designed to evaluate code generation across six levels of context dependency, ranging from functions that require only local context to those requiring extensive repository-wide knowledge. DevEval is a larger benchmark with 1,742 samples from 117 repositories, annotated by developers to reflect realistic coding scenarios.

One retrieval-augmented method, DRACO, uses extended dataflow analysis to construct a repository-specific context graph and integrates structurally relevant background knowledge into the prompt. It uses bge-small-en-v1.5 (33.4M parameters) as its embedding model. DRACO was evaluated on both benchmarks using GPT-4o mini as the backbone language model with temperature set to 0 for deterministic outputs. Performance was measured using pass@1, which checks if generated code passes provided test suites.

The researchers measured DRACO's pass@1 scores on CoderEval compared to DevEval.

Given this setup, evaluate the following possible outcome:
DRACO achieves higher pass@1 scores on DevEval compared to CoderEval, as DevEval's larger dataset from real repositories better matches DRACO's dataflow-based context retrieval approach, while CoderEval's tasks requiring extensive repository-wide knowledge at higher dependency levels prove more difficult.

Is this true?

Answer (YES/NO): NO